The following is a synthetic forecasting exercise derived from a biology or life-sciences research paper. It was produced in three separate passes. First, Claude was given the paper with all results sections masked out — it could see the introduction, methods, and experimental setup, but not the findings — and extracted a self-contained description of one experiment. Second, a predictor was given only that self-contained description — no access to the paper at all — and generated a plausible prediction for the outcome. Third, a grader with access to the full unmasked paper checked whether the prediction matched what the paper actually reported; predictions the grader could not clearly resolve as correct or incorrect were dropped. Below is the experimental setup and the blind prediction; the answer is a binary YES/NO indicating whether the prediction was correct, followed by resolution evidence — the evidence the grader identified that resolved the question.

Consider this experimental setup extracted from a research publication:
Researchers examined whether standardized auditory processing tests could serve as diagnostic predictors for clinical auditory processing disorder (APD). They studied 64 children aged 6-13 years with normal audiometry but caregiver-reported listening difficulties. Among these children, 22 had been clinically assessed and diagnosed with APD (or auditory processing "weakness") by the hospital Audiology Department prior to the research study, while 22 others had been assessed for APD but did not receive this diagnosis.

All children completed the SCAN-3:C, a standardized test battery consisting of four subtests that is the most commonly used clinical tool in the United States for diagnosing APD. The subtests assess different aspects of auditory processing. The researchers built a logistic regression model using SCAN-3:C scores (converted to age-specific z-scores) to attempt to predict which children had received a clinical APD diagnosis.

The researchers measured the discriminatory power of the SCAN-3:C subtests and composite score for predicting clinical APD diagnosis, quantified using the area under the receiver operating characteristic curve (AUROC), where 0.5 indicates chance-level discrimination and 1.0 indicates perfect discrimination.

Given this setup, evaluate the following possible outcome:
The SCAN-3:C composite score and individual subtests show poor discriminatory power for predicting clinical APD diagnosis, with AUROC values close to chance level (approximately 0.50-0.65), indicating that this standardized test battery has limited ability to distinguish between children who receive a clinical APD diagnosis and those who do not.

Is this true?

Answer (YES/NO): YES